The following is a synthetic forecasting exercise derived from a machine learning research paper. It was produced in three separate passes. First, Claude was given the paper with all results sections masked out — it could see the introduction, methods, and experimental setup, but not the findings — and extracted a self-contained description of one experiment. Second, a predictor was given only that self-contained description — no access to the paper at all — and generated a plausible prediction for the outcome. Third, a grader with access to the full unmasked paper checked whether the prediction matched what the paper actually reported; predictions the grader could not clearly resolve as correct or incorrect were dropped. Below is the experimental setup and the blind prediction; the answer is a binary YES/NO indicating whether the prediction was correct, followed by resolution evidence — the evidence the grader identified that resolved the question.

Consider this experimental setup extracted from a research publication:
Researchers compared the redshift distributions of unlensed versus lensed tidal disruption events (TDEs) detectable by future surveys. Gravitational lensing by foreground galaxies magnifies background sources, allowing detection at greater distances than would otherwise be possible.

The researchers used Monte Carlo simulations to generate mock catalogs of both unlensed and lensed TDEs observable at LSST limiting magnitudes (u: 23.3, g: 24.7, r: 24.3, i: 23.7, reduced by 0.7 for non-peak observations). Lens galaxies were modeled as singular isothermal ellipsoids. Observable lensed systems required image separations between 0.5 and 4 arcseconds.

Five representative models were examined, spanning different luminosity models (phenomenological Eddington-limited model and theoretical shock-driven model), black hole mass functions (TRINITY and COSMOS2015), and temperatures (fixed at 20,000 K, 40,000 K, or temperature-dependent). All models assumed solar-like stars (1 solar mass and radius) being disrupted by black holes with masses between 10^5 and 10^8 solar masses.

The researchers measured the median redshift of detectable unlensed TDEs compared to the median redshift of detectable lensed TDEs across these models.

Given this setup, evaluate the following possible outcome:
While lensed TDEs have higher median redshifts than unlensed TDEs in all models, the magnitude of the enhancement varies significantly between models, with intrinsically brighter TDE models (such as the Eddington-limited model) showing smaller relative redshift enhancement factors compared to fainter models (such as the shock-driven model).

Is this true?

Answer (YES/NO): NO